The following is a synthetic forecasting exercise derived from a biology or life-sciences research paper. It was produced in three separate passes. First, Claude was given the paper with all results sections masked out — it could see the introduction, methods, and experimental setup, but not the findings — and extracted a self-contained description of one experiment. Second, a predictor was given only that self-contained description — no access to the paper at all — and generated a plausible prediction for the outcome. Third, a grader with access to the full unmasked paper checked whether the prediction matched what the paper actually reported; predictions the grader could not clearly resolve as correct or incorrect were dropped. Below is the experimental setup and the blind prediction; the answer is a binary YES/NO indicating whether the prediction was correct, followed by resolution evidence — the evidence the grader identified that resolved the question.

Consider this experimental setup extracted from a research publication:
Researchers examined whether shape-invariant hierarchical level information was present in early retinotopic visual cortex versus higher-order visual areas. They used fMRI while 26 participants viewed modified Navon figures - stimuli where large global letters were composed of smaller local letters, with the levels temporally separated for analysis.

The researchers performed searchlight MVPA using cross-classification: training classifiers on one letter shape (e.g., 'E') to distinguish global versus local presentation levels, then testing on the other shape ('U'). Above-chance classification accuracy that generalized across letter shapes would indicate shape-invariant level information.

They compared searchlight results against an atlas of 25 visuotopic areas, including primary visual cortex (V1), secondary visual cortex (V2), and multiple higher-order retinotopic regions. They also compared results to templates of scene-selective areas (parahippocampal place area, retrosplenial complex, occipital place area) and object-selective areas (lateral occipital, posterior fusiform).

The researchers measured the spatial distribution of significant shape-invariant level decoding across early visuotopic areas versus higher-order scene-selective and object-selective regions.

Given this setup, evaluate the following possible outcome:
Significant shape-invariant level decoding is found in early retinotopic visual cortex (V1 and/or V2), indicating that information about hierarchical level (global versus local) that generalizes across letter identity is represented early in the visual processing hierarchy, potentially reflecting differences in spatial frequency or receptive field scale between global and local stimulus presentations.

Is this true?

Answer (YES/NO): YES